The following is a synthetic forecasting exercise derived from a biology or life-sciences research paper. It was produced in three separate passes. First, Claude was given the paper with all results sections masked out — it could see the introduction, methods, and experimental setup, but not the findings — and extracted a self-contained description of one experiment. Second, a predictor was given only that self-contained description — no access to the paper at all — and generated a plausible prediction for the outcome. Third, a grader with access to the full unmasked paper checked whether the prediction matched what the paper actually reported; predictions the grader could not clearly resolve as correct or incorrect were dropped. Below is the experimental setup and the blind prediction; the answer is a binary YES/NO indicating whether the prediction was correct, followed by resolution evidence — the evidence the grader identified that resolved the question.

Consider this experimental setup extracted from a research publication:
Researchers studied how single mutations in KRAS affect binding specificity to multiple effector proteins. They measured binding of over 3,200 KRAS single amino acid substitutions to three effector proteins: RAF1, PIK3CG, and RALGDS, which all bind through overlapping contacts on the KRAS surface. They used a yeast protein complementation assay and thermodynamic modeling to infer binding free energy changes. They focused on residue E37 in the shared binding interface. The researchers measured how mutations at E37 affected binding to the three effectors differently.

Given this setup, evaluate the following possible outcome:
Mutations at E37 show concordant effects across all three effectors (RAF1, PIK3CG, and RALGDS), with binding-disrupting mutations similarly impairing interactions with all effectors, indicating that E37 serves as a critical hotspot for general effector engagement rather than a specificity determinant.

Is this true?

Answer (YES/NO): NO